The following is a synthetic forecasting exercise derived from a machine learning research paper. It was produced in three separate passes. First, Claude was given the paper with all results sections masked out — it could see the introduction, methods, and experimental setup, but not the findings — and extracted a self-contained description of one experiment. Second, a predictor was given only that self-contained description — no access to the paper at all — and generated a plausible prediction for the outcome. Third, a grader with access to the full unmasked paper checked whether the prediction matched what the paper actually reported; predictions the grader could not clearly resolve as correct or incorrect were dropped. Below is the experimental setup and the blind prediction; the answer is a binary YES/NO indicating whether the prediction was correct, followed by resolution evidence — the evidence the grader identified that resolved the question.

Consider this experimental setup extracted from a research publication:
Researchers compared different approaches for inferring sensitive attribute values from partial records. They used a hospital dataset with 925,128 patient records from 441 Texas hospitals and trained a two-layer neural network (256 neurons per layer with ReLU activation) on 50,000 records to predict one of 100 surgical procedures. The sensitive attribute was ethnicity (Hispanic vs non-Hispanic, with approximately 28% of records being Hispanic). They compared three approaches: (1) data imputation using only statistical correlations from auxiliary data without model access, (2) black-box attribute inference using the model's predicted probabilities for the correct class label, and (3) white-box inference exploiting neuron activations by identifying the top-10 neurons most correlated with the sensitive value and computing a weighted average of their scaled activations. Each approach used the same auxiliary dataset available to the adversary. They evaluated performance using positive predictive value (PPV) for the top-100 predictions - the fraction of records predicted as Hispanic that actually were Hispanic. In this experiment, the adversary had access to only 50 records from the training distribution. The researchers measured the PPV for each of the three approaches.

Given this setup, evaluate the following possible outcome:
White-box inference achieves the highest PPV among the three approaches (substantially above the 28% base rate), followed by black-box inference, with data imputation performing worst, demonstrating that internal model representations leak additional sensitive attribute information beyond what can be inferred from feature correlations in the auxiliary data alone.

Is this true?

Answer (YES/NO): NO